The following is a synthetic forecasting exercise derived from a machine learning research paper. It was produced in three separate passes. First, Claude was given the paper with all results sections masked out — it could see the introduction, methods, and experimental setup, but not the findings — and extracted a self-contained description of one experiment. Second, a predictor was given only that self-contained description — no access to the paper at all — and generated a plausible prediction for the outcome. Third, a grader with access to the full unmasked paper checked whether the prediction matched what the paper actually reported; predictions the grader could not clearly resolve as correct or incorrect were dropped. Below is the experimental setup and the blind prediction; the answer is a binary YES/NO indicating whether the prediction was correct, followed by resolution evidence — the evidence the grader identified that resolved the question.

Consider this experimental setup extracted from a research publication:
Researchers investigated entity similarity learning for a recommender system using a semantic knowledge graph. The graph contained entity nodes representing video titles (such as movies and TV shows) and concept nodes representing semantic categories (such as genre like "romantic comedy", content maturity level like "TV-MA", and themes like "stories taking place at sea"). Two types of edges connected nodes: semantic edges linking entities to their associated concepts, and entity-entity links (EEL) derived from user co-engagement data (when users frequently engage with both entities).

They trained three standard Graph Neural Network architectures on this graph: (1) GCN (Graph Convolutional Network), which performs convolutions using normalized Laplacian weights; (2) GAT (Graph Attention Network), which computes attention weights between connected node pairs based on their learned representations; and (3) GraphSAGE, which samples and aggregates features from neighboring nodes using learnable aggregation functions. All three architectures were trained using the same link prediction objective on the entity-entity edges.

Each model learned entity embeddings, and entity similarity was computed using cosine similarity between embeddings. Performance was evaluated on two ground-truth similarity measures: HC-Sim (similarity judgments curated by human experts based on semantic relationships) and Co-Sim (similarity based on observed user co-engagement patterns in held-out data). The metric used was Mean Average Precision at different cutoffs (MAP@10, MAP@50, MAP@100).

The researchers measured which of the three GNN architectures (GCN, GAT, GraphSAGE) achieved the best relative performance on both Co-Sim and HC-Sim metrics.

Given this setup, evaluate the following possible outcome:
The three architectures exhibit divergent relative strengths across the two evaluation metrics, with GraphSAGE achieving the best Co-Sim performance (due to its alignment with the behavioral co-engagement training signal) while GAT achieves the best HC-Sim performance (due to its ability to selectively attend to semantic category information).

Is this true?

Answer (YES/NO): NO